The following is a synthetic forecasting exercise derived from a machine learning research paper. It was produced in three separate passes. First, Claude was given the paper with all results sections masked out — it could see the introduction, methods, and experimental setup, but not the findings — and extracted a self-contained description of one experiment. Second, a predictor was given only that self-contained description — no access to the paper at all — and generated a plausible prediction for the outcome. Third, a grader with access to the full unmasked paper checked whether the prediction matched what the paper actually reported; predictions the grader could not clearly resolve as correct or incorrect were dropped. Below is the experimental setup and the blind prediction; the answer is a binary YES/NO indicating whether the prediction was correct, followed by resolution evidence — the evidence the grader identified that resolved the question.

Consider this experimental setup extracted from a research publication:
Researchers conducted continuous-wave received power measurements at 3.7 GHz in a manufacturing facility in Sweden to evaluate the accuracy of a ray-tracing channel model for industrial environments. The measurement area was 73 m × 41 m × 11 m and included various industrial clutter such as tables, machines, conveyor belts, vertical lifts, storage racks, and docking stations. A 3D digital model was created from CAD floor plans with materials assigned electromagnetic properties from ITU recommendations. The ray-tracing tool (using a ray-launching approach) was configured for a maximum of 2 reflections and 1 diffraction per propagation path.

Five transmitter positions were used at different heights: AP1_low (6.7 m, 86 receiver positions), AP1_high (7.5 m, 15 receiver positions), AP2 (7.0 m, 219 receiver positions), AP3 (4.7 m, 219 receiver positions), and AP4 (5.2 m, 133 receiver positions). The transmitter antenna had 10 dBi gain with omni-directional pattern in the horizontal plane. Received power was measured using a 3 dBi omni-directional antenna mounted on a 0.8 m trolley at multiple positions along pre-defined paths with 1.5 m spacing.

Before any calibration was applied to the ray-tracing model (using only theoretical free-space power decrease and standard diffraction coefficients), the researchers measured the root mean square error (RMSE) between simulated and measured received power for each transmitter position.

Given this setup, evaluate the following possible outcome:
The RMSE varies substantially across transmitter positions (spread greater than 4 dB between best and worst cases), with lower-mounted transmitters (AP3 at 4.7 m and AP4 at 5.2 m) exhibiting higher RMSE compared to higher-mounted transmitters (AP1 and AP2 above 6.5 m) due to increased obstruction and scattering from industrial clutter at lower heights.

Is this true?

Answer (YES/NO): NO